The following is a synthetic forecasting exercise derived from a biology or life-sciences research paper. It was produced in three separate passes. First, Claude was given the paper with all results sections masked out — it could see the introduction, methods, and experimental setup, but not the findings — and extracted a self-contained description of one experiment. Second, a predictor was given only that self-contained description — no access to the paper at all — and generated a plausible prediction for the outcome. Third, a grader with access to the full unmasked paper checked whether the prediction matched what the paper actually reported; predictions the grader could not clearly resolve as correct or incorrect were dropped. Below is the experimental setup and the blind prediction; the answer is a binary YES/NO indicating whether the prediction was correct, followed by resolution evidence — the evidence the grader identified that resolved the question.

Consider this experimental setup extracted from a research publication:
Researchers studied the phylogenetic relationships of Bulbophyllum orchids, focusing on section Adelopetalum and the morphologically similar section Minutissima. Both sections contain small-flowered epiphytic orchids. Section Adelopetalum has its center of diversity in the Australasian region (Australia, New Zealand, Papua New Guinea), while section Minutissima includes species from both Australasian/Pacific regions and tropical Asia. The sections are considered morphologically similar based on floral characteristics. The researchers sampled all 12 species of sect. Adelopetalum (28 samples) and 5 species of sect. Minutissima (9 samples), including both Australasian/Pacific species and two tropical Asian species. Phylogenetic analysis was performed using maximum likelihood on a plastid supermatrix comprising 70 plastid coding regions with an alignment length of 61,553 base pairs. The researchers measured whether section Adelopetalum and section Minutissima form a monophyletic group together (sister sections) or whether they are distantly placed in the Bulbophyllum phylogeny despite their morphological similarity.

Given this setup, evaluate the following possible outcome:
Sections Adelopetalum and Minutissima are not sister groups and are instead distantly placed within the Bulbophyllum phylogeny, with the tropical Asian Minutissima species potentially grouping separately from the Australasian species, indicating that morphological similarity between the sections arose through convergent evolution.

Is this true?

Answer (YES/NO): NO